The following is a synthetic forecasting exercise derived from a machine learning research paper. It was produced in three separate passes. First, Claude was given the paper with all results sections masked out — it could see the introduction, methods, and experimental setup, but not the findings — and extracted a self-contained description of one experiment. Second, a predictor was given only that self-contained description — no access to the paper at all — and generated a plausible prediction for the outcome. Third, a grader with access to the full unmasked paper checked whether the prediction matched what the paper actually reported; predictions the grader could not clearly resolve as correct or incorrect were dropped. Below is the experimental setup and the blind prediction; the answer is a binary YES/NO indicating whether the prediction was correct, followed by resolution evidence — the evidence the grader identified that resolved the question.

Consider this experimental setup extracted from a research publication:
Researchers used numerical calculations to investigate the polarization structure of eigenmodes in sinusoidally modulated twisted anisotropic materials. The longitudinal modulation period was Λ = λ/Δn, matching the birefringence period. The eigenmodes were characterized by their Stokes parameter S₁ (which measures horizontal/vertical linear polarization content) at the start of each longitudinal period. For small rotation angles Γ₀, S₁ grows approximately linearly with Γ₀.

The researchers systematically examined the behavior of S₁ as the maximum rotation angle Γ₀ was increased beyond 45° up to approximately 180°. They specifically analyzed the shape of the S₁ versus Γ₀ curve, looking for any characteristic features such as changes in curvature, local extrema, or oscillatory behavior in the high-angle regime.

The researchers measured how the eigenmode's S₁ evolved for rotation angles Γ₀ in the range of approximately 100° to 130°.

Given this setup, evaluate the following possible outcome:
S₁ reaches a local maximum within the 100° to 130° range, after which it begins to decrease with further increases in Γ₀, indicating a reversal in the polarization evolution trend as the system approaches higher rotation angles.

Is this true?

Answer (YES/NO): YES